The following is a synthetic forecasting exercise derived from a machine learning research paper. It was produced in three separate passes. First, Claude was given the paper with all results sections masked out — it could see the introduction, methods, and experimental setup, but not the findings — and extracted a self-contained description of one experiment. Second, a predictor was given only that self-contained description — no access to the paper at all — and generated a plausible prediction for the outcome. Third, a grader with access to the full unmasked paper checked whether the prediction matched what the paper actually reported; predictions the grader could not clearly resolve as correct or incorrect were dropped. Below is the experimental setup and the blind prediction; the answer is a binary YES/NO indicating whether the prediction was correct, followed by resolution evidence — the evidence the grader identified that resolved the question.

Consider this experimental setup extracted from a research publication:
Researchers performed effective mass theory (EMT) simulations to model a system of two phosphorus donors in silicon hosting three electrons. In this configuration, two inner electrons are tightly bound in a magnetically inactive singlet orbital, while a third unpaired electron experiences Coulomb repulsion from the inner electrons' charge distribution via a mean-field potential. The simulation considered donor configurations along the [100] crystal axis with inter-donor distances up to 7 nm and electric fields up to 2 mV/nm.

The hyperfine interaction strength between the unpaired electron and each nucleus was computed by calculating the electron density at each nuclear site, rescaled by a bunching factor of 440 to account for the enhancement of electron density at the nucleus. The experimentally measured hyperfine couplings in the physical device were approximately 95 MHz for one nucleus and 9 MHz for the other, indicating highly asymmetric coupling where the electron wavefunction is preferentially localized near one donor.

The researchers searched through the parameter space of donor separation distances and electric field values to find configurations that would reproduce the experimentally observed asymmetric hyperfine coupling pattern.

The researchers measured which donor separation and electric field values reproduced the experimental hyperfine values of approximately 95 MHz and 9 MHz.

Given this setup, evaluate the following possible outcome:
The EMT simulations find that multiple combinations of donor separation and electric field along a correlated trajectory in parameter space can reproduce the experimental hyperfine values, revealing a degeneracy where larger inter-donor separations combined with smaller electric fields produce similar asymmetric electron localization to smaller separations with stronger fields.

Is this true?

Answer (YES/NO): NO